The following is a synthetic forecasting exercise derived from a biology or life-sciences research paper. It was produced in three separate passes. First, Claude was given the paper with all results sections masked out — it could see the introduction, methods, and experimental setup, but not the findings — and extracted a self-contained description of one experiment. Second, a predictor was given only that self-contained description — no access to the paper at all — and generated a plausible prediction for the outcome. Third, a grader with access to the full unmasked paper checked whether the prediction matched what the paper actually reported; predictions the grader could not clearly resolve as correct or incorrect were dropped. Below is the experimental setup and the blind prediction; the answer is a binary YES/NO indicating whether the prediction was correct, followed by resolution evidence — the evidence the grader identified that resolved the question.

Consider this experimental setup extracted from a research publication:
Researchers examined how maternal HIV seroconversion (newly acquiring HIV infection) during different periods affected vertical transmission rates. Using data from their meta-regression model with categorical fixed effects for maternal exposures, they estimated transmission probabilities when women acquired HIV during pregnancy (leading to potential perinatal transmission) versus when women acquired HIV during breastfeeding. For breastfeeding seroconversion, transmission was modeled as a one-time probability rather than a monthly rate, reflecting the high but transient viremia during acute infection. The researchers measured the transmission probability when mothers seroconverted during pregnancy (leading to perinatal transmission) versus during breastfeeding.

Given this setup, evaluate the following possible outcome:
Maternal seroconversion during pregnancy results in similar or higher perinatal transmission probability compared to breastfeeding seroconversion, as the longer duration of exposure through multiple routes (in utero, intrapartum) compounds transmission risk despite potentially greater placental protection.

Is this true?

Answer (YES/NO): NO